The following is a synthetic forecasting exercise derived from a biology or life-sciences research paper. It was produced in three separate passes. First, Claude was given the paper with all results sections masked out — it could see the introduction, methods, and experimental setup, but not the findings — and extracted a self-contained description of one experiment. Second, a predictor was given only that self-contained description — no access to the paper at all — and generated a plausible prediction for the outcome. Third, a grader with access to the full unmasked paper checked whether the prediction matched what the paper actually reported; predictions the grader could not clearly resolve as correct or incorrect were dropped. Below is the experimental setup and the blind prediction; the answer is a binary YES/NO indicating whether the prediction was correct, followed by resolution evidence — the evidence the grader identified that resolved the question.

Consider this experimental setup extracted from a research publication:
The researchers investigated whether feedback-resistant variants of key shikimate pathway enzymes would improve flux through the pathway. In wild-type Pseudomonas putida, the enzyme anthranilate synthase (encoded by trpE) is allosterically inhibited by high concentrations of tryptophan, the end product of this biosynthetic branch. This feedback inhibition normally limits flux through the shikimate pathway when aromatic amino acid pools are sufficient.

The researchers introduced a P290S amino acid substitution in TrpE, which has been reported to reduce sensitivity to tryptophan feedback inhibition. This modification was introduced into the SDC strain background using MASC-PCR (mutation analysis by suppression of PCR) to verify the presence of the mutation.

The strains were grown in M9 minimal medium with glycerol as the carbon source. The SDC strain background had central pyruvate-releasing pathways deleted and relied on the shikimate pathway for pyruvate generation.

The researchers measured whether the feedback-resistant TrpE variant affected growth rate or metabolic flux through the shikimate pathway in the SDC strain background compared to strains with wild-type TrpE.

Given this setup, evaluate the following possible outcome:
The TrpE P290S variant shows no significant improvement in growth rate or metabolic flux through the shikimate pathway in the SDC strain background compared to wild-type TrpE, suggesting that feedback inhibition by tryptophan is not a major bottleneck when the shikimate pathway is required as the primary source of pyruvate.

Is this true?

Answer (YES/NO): NO